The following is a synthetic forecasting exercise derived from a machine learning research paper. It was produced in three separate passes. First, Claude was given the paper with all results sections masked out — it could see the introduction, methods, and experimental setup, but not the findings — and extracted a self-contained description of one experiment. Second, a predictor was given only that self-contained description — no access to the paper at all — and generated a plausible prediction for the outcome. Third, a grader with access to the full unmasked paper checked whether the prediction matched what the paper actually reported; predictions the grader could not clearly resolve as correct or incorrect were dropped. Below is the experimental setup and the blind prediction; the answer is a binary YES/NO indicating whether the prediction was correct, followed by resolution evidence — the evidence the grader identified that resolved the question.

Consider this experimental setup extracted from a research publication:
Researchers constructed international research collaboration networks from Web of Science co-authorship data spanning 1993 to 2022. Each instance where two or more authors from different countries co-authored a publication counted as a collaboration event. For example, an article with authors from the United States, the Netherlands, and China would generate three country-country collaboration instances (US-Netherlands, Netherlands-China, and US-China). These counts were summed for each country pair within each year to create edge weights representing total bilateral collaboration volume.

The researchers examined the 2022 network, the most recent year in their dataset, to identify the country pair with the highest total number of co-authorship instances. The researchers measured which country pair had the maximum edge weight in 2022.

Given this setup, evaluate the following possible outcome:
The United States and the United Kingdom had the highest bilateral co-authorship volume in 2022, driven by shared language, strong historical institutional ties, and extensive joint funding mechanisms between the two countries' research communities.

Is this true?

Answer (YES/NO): NO